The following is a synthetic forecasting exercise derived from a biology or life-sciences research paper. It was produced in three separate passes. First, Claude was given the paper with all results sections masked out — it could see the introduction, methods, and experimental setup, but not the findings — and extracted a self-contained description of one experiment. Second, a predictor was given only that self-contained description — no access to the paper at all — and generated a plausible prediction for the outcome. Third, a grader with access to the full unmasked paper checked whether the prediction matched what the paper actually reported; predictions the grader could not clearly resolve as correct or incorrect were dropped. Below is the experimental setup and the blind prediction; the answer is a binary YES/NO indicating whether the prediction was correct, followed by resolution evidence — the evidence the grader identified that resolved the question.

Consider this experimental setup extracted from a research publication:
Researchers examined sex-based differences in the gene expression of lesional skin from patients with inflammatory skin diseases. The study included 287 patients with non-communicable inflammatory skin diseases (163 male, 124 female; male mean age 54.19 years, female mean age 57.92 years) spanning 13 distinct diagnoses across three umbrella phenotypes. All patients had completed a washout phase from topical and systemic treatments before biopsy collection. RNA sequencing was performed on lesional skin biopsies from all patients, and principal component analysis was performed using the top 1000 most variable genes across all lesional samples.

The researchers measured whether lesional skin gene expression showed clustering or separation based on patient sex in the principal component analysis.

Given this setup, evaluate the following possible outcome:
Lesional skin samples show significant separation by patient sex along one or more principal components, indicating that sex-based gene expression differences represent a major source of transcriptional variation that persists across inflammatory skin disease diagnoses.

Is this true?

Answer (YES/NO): YES